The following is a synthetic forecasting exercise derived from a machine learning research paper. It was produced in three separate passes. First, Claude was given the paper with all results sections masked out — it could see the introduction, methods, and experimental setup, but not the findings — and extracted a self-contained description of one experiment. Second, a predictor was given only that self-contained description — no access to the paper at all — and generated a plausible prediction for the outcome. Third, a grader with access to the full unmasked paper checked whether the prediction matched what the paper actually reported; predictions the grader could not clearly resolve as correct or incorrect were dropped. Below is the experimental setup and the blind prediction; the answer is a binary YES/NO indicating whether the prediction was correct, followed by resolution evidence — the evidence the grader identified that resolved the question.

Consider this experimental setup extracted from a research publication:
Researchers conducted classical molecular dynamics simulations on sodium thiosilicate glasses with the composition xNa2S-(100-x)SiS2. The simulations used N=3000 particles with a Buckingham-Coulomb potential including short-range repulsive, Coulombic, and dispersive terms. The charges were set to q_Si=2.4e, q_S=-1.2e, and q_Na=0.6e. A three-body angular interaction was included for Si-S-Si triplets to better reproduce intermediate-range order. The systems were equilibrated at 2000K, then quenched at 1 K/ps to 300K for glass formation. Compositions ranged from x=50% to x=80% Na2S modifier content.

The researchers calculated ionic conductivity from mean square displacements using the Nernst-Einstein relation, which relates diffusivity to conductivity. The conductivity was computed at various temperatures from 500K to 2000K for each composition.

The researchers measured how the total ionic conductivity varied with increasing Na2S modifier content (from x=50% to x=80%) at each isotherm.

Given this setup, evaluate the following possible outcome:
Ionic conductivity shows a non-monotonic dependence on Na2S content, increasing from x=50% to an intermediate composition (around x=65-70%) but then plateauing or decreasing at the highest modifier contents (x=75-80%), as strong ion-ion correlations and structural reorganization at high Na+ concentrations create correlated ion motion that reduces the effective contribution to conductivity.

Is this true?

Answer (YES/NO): NO